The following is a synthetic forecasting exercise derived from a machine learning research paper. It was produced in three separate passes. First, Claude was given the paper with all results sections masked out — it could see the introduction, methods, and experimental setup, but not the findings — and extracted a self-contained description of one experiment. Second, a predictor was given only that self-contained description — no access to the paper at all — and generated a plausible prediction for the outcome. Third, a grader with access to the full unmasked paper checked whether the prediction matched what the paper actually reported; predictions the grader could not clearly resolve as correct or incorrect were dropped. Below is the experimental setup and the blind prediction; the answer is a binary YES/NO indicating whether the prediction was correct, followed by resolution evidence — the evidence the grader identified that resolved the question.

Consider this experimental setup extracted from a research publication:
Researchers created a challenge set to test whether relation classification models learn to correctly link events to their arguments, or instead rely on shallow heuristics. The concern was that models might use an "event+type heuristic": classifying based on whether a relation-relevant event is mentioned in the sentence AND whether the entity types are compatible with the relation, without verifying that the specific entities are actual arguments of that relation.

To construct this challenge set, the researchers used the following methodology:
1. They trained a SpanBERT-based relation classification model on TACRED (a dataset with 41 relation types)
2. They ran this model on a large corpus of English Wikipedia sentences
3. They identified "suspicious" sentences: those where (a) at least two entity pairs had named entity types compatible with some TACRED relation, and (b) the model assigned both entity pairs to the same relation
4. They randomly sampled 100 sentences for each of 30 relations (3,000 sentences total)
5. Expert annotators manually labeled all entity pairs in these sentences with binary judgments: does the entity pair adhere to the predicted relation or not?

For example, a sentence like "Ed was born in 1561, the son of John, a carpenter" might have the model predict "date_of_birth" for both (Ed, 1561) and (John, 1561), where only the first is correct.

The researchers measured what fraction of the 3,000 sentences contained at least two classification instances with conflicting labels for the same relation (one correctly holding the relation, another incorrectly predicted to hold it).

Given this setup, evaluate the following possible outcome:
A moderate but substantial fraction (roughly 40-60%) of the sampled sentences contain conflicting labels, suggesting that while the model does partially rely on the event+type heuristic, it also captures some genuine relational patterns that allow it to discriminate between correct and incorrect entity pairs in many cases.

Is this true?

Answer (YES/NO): YES